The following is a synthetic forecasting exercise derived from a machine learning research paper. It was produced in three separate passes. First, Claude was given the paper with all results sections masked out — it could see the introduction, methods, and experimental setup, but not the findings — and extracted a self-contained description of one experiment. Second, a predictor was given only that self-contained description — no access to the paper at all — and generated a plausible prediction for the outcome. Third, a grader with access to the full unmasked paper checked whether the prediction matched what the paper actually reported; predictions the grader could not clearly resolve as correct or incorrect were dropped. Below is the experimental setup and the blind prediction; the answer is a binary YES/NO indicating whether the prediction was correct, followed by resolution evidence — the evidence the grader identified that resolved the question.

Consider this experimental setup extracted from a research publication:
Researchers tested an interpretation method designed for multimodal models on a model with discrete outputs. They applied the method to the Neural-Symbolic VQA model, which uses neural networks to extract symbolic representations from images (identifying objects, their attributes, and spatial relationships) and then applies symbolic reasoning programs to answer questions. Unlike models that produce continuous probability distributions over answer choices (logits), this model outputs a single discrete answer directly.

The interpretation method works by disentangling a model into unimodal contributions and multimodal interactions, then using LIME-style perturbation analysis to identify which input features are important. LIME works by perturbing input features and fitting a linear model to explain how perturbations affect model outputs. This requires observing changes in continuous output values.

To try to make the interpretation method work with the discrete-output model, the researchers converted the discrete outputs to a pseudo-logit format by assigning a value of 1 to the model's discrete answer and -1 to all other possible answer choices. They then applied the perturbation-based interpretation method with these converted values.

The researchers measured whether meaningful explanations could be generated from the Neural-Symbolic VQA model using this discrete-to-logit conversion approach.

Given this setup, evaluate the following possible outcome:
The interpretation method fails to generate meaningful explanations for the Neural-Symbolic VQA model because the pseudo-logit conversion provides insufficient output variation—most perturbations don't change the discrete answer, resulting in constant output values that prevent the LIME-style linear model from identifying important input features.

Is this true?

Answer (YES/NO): YES